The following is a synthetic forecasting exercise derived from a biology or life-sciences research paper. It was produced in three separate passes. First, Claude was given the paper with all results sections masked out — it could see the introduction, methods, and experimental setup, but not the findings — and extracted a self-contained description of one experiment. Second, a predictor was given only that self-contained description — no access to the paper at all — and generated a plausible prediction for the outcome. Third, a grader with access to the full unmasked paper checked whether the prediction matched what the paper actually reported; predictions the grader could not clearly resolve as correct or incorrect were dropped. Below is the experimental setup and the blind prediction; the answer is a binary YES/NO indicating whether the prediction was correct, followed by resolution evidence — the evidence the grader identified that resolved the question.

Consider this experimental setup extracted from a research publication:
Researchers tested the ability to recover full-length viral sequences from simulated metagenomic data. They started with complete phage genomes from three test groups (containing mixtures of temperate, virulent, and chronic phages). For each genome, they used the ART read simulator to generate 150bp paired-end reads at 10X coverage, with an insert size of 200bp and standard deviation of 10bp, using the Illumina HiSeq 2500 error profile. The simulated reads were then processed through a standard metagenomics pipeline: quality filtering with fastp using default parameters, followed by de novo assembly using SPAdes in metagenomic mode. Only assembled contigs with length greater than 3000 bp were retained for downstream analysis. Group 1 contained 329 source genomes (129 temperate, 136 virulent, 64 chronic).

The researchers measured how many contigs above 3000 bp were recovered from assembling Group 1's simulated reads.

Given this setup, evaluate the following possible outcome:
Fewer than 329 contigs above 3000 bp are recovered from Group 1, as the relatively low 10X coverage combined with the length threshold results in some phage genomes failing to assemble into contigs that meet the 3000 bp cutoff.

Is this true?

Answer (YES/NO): NO